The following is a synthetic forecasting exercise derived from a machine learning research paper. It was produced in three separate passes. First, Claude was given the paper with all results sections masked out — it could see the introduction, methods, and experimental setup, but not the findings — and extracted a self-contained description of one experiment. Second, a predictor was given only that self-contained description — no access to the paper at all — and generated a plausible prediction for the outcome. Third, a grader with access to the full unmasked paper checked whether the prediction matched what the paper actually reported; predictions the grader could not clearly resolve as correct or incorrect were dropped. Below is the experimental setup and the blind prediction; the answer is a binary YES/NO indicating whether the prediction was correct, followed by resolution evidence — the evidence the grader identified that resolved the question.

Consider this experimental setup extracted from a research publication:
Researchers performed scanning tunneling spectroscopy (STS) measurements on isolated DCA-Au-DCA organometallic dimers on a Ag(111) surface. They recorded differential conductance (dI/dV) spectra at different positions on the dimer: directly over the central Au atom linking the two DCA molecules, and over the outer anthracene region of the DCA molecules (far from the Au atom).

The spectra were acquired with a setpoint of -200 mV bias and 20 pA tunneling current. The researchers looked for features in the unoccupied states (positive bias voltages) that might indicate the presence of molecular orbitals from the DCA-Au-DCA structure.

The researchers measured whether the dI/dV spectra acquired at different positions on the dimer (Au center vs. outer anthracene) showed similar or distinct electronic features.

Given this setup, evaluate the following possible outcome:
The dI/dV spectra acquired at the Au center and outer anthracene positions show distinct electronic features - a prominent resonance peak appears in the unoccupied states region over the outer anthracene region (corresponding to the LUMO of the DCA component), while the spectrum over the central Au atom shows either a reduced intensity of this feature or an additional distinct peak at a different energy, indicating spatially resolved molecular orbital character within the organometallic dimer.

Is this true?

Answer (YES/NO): NO